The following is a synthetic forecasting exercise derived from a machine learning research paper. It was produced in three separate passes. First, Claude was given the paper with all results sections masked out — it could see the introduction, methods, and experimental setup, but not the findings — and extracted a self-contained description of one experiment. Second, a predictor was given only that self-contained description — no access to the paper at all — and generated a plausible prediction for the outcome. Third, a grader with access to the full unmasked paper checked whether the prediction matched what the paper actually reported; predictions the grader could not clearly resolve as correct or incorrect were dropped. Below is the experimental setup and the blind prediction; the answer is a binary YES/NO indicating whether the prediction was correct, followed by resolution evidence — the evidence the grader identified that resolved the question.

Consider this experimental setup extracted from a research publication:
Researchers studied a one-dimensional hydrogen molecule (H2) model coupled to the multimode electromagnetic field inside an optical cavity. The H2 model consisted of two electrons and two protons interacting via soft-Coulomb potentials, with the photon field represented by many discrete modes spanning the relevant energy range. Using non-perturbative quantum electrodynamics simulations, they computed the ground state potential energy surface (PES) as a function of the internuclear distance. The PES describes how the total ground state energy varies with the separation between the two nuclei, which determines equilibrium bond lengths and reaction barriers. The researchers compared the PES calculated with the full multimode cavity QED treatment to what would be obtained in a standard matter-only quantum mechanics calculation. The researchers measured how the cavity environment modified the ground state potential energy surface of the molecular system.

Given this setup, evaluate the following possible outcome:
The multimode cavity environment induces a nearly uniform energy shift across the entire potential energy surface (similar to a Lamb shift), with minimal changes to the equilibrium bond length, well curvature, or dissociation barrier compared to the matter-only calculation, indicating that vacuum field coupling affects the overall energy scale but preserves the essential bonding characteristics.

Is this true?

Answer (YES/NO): NO